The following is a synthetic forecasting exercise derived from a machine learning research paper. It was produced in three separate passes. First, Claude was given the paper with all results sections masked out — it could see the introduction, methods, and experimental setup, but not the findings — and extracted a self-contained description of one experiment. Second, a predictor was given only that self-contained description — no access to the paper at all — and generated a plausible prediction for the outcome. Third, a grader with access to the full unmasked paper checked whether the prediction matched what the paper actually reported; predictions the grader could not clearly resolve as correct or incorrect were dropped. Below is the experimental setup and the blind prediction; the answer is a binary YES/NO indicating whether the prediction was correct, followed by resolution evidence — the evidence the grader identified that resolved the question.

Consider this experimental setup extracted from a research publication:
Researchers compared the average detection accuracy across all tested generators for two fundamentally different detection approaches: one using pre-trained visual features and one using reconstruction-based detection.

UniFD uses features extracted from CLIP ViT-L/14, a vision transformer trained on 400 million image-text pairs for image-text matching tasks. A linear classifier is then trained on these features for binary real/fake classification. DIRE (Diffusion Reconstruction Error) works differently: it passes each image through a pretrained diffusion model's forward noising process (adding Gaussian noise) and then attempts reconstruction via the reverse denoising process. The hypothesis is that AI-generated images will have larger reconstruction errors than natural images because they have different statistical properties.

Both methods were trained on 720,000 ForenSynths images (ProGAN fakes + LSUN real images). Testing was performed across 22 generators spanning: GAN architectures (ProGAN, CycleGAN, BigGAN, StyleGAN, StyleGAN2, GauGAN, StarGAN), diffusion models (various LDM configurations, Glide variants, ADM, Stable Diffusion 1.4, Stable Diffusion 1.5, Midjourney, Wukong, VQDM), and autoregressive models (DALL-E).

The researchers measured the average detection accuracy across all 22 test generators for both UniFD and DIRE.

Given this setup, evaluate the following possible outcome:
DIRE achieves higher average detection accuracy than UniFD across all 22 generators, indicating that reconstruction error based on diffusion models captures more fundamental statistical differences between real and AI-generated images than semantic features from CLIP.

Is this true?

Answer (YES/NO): NO